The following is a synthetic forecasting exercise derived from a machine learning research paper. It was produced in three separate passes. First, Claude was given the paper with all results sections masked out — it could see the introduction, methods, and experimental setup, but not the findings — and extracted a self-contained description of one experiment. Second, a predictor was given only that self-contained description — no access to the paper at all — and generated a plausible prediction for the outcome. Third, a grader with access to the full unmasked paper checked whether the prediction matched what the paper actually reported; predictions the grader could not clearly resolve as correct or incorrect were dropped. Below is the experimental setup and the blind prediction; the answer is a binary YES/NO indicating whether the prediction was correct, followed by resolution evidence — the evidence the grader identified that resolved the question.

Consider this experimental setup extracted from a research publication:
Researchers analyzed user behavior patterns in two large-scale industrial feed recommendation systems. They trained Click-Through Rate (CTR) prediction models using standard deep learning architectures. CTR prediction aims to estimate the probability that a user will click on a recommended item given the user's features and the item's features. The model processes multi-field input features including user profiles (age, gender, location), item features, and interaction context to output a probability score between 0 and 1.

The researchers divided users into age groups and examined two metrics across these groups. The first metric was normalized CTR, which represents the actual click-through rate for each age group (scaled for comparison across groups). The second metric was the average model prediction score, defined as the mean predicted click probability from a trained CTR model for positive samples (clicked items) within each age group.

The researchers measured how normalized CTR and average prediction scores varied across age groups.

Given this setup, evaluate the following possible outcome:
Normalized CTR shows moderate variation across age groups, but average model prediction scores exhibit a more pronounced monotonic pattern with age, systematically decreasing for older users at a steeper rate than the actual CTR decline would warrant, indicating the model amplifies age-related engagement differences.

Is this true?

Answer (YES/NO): NO